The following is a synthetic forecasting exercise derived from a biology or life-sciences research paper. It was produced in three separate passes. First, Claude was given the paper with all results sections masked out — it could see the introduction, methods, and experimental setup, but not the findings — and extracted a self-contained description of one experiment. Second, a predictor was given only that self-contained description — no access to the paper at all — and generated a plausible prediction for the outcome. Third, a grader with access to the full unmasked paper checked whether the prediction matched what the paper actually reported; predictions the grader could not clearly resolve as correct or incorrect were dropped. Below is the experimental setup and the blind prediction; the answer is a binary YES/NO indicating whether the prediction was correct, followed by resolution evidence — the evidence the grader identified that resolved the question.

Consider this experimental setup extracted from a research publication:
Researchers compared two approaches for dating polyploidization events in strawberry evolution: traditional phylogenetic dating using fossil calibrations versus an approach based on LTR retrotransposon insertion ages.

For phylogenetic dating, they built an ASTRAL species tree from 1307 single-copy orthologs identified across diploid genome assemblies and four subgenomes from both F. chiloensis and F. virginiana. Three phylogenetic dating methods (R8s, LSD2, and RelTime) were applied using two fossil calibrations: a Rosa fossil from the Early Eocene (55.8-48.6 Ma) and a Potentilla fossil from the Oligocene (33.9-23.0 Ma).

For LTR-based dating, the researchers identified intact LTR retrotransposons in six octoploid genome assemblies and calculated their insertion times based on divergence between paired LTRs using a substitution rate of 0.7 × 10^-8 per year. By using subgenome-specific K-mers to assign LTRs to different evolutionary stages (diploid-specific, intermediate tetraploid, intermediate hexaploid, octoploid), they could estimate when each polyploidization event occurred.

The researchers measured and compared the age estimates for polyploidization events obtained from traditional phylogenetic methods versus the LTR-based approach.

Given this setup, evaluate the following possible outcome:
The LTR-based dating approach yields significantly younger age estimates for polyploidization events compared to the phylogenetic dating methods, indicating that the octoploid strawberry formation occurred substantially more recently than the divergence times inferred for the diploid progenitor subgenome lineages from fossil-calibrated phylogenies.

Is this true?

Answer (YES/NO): YES